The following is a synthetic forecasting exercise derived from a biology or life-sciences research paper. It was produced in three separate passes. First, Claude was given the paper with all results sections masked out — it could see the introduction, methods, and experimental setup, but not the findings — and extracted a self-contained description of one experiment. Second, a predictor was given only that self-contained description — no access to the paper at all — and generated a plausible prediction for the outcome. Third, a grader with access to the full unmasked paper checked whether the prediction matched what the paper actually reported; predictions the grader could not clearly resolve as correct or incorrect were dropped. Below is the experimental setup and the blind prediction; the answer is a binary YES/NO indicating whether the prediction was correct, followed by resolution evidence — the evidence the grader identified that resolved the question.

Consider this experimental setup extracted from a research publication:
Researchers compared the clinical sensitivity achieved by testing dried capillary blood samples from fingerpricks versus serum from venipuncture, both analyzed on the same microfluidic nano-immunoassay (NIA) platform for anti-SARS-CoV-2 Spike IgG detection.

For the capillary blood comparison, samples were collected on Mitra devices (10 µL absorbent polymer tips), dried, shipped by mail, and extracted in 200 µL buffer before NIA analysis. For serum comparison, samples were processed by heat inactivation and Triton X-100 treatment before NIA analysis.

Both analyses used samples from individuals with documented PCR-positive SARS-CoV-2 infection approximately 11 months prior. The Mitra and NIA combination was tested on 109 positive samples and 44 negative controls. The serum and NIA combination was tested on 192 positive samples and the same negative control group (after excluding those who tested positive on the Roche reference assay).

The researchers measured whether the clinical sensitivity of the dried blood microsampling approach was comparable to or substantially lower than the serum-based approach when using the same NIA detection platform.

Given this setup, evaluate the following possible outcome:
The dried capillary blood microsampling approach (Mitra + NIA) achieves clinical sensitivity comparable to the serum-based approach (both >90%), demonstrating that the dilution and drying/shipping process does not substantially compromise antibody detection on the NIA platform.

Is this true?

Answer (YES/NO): YES